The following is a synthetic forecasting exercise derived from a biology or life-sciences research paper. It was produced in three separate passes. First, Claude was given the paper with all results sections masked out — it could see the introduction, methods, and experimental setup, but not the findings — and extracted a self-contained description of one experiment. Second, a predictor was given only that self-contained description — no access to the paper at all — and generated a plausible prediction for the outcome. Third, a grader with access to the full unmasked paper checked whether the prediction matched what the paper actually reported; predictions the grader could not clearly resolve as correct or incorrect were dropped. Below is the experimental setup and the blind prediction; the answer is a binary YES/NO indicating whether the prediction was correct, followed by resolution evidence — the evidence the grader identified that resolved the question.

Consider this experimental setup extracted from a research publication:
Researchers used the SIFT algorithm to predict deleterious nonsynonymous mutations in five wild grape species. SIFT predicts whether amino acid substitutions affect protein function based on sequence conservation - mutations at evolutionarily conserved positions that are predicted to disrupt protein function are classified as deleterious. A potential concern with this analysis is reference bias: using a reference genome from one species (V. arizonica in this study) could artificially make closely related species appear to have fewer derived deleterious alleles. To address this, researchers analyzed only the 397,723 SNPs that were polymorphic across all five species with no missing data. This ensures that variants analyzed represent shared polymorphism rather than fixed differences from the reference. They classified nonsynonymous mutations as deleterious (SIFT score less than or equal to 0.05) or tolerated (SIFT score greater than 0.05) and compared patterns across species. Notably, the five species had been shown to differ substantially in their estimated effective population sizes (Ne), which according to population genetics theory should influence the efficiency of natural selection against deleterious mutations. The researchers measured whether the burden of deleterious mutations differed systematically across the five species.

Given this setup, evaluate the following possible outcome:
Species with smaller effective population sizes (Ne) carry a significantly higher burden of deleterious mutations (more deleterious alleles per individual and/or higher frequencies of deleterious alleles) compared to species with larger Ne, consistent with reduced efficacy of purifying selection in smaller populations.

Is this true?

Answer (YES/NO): YES